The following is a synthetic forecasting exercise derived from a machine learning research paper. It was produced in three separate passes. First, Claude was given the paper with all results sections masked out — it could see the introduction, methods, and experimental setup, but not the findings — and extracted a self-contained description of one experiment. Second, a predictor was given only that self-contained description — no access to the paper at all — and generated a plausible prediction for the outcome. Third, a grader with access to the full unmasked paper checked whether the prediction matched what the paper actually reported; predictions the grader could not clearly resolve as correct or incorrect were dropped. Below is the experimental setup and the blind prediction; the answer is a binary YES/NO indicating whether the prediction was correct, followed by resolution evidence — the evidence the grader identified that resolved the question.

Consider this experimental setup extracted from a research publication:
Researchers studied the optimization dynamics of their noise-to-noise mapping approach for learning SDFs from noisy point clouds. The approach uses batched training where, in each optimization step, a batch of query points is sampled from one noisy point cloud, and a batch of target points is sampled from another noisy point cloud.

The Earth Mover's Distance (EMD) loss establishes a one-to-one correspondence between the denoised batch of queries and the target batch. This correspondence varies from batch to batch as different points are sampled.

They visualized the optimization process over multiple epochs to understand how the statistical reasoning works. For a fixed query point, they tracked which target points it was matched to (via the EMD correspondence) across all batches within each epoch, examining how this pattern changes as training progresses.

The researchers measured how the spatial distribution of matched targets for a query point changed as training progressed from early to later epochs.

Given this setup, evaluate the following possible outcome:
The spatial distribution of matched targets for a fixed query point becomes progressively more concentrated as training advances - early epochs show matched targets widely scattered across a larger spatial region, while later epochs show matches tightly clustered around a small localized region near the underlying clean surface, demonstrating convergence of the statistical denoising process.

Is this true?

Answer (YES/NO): YES